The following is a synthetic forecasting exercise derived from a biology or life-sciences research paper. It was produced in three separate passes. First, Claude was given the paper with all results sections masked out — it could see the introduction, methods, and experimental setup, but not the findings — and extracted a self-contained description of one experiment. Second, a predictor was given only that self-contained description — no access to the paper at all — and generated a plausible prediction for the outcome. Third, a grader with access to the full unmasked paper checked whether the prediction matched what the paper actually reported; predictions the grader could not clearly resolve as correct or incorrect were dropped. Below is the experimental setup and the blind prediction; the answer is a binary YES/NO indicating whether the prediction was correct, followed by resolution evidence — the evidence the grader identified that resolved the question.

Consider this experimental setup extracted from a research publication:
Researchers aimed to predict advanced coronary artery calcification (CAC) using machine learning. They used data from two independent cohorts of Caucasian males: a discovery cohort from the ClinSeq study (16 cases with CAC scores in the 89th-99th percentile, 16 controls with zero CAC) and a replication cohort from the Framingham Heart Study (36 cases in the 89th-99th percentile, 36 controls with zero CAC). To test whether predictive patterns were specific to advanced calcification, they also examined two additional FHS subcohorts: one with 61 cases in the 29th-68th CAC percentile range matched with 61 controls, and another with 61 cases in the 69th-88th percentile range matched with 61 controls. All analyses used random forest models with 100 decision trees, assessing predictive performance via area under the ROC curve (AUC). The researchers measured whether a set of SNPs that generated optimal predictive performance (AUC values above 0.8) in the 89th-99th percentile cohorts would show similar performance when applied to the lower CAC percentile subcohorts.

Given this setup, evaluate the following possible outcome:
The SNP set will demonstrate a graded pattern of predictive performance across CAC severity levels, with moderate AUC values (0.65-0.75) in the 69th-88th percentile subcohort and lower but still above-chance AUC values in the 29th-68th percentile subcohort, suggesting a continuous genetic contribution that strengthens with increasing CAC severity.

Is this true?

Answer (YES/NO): NO